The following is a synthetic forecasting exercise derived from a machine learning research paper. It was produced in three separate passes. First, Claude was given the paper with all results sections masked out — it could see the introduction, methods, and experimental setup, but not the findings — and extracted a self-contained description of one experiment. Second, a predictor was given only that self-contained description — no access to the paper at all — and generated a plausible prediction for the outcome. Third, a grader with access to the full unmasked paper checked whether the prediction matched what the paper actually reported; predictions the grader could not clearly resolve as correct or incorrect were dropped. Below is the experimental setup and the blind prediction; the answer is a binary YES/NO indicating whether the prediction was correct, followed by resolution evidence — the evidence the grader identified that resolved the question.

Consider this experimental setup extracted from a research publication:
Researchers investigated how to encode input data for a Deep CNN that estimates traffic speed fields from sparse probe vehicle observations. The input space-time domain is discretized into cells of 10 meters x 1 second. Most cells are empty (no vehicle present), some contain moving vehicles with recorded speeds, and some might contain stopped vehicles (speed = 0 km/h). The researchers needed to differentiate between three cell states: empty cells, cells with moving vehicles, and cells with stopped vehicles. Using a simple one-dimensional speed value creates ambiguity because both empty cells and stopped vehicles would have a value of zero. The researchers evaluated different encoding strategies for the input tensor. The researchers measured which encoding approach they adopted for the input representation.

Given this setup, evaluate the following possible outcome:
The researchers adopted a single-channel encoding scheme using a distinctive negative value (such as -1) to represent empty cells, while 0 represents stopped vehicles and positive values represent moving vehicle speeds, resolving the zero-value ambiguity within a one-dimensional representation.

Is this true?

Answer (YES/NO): NO